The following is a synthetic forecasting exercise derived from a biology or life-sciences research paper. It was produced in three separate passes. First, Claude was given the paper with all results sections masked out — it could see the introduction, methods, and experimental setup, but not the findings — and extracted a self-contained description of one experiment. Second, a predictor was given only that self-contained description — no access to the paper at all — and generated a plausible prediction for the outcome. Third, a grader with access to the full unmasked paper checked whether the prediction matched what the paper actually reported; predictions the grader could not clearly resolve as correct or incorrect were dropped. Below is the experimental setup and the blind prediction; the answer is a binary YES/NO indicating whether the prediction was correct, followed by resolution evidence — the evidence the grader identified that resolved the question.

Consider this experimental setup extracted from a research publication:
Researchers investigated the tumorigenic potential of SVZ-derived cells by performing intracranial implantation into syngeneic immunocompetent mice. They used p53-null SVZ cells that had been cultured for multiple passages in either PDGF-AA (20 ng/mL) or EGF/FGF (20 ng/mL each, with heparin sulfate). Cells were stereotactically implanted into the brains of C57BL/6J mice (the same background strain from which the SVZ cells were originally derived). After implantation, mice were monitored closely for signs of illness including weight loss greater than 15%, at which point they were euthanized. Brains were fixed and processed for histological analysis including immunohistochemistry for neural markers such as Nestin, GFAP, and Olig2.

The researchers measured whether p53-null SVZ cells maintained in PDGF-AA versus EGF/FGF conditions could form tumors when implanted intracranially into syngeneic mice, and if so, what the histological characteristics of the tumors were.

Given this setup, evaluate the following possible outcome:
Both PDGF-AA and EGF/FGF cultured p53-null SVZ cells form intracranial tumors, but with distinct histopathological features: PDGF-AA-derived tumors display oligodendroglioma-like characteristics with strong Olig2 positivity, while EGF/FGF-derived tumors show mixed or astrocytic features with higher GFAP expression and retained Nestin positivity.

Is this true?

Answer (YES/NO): NO